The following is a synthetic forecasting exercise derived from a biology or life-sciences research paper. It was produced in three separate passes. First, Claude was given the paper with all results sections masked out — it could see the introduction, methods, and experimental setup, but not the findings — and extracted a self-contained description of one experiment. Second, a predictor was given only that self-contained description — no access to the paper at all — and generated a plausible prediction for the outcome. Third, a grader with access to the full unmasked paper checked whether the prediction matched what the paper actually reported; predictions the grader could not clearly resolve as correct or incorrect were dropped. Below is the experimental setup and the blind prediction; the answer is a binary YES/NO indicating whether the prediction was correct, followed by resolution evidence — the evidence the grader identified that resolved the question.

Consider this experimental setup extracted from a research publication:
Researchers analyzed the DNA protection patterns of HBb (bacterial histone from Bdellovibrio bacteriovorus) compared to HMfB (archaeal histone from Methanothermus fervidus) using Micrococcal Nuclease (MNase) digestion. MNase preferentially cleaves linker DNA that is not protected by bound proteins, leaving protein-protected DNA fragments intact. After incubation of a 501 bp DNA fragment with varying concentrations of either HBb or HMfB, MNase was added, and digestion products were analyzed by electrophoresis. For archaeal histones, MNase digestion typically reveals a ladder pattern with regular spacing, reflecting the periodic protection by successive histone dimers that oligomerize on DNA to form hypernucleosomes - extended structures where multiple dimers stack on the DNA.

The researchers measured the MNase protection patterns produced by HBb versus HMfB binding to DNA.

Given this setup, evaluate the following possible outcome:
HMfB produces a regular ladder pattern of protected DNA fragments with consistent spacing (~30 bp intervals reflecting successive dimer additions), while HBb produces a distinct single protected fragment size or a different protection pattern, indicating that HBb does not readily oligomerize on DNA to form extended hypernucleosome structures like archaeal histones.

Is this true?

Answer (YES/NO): YES